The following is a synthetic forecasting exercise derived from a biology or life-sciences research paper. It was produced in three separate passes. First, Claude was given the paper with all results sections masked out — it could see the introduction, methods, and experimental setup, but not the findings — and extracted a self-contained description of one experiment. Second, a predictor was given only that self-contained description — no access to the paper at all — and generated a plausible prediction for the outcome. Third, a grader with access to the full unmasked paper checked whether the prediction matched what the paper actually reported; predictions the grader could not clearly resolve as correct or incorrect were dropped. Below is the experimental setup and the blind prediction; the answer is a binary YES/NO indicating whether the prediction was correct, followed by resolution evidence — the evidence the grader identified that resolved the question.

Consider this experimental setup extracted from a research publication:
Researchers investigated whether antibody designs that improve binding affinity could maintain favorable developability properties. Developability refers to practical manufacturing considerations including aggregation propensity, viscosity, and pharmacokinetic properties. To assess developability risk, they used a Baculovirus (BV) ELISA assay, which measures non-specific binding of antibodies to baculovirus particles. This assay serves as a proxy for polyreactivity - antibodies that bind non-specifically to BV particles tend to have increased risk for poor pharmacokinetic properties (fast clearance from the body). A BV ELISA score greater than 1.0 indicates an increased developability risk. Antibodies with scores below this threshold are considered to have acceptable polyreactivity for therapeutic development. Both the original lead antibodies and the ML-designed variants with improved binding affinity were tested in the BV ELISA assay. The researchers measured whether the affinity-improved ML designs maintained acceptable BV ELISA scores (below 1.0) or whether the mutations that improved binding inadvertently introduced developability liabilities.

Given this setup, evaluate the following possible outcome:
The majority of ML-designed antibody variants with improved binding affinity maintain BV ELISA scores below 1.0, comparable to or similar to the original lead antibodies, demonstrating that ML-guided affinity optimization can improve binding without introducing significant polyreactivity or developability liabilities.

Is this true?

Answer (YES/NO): YES